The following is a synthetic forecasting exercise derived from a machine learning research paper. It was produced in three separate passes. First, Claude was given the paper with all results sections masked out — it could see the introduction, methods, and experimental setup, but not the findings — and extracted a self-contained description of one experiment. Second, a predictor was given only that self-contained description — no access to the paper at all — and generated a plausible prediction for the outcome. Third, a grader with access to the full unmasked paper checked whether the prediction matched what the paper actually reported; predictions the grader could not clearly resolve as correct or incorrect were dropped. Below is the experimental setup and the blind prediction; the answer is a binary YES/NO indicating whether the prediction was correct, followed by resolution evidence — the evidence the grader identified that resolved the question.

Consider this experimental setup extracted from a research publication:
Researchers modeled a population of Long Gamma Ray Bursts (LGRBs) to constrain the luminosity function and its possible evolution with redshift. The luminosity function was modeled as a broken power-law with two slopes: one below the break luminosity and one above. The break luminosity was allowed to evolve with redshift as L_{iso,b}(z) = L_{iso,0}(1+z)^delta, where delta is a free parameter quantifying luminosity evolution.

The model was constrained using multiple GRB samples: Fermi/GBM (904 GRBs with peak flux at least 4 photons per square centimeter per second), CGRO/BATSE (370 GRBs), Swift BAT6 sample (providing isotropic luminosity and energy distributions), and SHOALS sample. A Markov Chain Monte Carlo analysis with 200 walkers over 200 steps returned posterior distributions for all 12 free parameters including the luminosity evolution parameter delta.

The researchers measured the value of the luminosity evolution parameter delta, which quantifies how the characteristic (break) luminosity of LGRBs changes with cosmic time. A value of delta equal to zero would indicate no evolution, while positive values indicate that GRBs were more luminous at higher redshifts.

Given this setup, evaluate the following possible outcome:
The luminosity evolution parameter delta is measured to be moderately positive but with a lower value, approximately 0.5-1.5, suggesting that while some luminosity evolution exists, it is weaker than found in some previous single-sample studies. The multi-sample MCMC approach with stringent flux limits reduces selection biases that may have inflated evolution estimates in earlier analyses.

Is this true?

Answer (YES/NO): YES